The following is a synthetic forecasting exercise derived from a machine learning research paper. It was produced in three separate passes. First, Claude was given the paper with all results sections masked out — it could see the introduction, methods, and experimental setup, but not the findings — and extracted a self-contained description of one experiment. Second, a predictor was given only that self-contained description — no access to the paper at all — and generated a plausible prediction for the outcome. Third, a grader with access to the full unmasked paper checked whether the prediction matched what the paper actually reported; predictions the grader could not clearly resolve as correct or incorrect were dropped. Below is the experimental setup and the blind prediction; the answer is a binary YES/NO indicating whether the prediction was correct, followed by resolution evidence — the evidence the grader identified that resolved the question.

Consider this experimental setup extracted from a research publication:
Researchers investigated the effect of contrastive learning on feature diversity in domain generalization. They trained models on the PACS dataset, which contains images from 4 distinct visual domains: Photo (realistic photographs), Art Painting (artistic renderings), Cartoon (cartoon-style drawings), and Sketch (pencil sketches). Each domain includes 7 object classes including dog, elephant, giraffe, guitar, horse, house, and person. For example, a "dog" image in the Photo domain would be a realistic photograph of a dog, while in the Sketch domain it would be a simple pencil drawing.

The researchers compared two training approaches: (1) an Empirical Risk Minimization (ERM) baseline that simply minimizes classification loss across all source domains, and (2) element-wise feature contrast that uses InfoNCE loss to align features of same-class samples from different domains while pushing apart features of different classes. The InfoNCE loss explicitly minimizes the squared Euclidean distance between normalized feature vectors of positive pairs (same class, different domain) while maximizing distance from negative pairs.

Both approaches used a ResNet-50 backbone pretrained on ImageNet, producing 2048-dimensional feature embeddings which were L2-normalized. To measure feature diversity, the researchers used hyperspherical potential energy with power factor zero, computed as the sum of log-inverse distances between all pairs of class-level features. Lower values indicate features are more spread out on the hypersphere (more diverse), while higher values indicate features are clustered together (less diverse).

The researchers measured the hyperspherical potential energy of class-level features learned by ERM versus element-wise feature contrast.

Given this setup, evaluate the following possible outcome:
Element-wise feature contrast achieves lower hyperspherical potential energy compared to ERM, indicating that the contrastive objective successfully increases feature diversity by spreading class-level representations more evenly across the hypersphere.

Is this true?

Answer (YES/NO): NO